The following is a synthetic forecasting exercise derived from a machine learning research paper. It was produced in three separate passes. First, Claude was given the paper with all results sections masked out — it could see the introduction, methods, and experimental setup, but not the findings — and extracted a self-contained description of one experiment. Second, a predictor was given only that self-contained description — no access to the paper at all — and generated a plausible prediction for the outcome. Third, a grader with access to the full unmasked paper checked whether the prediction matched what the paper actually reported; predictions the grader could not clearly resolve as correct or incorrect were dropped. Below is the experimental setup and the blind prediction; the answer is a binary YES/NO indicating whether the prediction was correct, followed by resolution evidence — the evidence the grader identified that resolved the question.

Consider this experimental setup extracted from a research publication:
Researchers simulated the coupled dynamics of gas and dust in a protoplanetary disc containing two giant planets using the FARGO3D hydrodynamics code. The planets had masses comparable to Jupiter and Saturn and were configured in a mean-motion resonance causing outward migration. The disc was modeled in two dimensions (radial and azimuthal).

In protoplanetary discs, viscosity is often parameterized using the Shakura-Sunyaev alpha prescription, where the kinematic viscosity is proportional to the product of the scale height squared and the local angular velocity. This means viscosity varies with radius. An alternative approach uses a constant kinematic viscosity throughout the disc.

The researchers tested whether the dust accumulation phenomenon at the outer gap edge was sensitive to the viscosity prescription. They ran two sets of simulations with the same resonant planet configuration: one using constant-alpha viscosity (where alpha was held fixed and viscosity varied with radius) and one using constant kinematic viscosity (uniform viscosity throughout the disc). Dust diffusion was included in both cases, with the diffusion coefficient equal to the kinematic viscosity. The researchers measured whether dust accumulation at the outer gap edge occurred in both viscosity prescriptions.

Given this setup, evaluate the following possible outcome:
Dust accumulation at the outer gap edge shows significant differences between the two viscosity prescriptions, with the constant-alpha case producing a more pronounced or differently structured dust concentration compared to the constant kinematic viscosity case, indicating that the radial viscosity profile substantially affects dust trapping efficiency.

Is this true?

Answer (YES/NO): NO